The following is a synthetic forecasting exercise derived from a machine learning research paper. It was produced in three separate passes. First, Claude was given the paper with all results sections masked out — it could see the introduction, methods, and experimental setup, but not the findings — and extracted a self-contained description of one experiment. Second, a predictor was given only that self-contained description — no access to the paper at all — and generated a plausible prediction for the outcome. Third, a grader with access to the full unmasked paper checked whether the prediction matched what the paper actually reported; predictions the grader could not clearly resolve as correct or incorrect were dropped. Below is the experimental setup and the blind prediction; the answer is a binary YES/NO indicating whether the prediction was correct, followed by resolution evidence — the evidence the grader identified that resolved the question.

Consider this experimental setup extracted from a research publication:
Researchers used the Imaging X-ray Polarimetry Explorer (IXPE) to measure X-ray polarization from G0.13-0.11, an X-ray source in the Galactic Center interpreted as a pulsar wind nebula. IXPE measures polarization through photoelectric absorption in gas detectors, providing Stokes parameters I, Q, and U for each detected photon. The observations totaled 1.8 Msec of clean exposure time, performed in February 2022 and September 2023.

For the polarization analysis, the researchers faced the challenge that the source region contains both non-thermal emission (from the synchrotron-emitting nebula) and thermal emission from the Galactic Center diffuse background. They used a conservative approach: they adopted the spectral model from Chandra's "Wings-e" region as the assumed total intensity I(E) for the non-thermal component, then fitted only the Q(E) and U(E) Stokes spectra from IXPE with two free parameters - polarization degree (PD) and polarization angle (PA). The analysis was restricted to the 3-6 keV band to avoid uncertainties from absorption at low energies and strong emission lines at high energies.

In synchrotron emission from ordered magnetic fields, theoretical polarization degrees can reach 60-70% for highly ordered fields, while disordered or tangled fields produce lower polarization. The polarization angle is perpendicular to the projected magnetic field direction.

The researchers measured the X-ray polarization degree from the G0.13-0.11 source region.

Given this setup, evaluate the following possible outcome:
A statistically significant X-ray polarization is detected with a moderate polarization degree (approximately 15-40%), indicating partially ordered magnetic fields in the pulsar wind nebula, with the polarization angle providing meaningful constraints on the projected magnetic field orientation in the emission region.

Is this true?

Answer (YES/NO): NO